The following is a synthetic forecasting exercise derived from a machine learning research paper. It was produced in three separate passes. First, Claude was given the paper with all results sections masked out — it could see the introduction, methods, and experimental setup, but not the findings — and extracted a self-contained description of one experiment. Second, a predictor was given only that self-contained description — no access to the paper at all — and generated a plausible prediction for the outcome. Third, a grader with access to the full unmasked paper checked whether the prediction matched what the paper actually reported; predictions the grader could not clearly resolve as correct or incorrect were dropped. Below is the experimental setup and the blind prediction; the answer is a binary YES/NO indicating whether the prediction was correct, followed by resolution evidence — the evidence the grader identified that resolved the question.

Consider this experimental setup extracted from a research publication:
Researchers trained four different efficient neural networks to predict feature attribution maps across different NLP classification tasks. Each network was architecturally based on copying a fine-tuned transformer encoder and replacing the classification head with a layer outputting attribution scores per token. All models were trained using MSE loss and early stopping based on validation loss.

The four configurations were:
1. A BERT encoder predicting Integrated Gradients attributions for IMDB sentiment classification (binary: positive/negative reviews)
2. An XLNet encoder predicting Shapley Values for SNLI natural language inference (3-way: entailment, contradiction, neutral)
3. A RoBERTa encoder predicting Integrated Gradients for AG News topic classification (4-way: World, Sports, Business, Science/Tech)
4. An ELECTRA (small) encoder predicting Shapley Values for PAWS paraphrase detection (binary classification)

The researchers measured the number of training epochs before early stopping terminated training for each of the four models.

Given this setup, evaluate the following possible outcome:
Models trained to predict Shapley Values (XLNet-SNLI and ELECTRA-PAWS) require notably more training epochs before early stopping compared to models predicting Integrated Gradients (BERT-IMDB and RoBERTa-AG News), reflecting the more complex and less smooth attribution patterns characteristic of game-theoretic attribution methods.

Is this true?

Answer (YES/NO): NO